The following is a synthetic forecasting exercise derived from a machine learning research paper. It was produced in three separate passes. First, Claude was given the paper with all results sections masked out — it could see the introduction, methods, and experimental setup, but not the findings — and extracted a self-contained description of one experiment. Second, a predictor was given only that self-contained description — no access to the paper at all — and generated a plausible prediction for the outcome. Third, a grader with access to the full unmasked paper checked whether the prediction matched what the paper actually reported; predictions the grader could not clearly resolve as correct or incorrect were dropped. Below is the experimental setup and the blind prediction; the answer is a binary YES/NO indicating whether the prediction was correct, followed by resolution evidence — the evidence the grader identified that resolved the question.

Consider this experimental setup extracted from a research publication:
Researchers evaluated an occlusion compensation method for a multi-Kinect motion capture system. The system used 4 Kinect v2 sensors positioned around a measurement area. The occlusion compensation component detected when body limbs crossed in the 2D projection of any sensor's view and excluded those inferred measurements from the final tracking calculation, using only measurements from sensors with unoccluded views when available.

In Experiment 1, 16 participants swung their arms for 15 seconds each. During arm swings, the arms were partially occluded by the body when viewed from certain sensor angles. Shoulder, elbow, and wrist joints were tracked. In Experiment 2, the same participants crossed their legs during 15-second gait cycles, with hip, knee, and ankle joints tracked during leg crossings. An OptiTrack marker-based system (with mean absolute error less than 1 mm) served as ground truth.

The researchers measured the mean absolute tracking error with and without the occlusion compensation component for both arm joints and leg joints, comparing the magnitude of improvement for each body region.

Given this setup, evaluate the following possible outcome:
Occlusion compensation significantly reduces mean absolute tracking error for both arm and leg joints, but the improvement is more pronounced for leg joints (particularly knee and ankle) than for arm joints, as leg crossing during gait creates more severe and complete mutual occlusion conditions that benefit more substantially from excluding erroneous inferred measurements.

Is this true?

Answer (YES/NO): NO